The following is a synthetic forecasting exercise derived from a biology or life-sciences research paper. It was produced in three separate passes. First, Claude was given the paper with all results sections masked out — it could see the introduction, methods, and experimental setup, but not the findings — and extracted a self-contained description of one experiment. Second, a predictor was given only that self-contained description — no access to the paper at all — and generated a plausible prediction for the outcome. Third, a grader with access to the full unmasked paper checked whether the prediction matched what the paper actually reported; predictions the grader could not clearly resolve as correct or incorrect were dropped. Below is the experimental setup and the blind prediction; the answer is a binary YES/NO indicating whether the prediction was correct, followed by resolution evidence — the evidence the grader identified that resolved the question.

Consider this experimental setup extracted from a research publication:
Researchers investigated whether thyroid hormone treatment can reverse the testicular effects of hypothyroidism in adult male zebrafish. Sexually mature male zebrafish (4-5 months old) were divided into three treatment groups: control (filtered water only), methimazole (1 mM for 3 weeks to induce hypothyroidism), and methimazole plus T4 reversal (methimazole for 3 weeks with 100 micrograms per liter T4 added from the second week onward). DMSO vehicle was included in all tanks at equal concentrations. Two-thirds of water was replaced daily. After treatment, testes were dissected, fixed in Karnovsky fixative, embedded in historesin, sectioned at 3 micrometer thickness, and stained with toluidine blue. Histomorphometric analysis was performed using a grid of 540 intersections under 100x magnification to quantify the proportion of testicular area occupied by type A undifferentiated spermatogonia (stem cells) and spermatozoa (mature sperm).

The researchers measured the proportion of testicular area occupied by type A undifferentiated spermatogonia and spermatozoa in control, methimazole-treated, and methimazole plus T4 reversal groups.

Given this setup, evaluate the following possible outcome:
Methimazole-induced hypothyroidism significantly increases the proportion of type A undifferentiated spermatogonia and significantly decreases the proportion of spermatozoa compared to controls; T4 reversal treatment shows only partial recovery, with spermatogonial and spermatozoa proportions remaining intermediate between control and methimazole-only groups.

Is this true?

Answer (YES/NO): NO